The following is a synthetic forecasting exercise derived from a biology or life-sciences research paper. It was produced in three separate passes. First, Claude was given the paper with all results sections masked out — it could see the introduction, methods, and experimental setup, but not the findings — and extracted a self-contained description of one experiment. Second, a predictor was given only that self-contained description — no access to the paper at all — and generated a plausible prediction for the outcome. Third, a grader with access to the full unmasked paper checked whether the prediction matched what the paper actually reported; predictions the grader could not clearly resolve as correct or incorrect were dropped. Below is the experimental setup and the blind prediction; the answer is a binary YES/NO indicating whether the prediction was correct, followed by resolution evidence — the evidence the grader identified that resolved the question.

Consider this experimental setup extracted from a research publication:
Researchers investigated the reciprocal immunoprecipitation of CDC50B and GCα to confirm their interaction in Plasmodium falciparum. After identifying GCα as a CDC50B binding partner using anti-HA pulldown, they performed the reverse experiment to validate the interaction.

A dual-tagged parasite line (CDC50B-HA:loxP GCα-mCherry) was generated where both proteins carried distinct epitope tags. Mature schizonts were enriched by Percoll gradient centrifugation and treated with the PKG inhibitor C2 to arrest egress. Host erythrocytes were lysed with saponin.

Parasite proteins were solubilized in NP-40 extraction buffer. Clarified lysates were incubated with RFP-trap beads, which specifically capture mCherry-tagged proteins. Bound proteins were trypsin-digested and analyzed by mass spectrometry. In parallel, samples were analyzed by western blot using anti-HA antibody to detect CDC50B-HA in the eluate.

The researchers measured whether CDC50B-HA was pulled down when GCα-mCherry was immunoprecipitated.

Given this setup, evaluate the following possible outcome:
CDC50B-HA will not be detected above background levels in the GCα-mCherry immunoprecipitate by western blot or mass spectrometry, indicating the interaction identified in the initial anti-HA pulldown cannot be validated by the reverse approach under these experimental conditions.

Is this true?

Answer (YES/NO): NO